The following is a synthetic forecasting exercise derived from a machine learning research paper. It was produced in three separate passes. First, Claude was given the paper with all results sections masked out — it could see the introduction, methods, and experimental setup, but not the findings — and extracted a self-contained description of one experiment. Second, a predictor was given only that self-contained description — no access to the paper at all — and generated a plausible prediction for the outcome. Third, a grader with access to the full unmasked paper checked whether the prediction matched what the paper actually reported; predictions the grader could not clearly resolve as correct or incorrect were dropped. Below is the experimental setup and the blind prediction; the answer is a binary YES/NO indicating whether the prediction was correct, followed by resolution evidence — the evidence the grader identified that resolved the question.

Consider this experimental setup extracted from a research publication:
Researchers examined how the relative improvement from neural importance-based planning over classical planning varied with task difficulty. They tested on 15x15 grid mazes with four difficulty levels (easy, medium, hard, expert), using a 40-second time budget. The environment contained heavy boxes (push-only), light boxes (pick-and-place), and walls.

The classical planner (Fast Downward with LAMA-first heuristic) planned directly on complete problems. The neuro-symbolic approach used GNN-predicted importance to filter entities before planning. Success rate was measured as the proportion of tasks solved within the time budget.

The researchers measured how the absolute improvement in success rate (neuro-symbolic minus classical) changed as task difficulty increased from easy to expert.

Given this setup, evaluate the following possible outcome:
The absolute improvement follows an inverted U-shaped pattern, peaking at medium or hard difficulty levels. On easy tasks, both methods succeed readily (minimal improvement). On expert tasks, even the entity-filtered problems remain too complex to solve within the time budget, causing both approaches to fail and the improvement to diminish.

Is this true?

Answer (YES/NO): NO